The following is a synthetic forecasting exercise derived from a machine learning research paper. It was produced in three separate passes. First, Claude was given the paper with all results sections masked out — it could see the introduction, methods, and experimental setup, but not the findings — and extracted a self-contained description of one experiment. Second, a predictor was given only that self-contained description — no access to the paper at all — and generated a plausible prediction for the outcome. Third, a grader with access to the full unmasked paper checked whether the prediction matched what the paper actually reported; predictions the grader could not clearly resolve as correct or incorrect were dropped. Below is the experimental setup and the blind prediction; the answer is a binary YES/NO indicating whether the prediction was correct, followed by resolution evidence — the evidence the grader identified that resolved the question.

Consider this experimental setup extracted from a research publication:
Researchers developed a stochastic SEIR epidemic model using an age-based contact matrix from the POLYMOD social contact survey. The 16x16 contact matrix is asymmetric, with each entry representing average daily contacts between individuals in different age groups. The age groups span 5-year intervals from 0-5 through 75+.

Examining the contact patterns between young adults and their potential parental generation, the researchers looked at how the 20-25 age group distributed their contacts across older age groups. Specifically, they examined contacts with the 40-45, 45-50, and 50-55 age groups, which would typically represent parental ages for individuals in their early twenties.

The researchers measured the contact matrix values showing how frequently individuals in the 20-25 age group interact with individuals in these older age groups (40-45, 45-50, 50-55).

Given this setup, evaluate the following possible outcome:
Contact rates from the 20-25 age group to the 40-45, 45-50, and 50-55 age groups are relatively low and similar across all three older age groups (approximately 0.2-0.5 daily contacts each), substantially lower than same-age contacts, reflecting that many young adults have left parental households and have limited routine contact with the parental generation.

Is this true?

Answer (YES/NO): NO